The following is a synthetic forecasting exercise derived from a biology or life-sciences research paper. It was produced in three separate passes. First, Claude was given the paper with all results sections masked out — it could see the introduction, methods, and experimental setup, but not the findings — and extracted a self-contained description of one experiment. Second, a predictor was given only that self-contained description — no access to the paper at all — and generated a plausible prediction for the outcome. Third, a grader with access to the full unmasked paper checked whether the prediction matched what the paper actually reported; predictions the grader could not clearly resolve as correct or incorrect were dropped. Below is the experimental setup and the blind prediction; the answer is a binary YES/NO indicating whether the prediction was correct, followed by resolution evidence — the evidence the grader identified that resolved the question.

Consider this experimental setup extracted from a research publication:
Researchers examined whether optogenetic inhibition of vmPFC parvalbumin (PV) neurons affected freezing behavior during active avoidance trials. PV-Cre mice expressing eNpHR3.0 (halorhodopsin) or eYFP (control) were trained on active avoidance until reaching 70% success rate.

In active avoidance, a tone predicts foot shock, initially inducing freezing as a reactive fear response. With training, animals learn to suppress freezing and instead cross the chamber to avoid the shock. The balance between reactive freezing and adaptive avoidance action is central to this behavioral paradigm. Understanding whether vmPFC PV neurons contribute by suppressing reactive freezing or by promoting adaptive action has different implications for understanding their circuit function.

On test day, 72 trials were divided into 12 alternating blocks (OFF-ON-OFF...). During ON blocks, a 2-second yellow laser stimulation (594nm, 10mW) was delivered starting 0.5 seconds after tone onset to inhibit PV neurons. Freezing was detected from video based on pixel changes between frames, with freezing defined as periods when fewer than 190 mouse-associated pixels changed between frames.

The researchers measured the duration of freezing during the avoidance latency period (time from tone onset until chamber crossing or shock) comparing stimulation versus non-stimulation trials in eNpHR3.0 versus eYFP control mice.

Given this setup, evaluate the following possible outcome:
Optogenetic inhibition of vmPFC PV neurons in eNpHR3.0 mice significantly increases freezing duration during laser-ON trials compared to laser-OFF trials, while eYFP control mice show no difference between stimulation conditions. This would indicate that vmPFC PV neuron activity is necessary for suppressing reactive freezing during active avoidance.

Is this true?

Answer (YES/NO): YES